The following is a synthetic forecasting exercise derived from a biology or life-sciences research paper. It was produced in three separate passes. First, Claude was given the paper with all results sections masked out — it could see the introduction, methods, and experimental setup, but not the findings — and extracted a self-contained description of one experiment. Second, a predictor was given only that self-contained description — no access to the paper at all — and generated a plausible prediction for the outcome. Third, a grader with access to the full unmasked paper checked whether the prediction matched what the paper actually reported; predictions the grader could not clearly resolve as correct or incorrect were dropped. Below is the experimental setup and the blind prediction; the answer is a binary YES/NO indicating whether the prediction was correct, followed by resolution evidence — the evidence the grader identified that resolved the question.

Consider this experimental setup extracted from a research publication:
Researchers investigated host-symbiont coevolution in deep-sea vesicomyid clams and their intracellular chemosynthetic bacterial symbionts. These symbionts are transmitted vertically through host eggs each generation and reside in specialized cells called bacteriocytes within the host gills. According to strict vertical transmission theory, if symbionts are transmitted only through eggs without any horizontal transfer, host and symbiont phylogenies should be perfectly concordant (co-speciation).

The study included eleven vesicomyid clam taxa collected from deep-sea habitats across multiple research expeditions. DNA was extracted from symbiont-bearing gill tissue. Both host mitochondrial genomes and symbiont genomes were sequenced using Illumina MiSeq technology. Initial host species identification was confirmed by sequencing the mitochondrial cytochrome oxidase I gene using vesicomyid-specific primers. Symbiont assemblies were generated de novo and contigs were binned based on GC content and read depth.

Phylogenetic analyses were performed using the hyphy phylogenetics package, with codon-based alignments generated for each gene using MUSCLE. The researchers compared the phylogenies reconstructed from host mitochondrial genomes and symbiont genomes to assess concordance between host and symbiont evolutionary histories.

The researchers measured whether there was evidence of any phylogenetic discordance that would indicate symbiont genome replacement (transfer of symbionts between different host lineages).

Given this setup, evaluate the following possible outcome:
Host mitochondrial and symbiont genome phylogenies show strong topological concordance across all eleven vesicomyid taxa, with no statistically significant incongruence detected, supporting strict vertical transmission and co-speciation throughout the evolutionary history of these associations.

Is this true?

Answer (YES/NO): NO